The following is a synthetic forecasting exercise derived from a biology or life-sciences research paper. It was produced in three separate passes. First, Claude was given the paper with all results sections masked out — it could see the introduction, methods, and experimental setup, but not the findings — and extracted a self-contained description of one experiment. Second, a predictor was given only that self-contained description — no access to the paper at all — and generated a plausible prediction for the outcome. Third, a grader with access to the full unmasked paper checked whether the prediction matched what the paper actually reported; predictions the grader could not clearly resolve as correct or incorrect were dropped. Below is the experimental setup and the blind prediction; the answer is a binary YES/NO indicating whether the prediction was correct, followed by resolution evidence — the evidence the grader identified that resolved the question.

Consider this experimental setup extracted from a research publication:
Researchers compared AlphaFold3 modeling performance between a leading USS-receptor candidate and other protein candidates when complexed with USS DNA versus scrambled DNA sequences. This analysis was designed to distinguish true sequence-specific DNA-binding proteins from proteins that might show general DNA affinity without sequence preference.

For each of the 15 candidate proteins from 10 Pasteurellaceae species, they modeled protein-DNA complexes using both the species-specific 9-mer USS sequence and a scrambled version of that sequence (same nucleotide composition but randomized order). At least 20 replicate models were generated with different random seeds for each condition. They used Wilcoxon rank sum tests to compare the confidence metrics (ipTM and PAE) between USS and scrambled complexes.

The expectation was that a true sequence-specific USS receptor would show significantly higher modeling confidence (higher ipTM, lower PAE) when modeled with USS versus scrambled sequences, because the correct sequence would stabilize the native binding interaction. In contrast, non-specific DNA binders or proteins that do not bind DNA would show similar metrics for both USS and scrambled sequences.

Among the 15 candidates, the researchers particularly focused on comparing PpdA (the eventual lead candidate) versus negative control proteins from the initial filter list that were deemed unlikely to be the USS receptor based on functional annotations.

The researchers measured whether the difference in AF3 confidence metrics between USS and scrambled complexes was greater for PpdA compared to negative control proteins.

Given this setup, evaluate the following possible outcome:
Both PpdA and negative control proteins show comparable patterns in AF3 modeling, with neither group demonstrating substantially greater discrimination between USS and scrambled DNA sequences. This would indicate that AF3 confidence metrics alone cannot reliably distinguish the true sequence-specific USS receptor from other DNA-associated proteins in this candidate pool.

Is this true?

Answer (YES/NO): NO